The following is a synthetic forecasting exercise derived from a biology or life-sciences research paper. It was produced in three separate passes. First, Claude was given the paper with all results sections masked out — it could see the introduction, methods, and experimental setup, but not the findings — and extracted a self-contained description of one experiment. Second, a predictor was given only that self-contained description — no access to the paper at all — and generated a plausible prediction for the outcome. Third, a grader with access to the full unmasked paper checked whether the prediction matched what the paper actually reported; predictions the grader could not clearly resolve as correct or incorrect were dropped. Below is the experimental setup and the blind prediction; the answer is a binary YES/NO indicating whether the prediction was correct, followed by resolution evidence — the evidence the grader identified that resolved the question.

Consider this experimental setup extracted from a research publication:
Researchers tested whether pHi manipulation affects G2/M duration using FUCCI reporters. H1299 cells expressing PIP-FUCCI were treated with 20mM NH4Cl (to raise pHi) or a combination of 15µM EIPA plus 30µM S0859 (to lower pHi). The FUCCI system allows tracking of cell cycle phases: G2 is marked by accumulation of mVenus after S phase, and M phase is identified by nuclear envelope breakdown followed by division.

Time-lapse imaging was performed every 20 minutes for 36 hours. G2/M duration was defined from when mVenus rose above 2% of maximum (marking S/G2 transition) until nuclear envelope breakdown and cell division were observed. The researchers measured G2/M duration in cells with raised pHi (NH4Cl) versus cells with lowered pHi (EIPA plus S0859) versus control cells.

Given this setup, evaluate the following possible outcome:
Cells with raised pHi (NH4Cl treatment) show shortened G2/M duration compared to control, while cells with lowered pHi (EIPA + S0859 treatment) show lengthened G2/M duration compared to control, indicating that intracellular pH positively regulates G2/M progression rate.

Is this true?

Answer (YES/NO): NO